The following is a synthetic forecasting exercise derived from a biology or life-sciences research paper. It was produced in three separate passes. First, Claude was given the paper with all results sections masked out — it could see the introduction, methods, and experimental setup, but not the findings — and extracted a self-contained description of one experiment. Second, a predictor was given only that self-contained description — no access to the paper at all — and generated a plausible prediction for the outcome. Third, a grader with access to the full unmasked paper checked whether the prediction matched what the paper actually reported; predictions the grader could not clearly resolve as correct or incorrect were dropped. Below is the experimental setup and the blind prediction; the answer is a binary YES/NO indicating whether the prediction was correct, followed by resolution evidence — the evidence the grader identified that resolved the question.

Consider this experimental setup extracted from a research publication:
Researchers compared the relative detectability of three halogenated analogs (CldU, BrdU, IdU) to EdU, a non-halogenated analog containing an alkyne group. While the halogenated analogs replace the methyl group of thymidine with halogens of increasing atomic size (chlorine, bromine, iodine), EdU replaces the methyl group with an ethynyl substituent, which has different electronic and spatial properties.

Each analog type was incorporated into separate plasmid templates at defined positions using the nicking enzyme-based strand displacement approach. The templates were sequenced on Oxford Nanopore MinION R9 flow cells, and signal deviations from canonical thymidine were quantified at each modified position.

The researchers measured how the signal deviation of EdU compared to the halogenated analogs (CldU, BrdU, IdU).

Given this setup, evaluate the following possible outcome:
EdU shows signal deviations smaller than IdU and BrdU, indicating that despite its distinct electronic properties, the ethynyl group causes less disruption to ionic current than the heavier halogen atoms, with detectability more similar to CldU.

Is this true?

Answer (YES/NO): NO